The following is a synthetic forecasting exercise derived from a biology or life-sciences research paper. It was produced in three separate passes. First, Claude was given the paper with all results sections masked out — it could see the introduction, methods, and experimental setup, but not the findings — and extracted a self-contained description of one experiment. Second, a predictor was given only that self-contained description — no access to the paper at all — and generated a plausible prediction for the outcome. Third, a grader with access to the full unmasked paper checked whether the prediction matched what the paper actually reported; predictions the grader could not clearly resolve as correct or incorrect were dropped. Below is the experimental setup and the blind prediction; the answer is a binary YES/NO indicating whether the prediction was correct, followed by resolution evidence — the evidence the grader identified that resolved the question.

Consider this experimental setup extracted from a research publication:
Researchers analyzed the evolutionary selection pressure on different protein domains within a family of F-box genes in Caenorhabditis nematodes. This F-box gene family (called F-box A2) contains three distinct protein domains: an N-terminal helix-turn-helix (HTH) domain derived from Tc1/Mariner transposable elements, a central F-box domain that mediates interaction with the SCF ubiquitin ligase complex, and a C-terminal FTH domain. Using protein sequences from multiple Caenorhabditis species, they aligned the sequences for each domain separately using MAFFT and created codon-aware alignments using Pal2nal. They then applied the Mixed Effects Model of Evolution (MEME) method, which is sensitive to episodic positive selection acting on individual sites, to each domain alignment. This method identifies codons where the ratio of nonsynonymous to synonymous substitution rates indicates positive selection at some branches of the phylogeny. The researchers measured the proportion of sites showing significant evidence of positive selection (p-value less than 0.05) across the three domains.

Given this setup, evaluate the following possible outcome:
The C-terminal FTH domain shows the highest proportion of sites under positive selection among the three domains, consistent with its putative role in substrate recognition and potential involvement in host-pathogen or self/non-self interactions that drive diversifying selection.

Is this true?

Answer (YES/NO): YES